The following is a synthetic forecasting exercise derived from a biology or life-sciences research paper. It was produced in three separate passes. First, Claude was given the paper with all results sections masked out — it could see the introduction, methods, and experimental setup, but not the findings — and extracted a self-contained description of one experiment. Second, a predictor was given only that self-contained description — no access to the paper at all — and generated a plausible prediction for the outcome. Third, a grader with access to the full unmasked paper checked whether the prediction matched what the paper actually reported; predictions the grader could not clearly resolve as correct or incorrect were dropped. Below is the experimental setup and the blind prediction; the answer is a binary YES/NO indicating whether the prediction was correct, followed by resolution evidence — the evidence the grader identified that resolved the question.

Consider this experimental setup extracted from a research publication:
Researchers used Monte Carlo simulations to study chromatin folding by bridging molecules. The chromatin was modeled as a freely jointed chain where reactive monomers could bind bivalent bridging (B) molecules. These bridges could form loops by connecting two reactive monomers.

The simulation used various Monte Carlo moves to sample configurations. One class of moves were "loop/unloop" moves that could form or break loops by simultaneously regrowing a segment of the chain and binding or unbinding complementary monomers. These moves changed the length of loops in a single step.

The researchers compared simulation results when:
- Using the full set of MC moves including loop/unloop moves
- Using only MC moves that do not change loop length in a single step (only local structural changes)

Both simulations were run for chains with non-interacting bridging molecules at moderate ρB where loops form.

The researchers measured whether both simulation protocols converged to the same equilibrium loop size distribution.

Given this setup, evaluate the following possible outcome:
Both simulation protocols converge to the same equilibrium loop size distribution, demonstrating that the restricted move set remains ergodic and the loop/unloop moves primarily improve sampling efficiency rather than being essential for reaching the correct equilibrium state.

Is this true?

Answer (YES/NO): NO